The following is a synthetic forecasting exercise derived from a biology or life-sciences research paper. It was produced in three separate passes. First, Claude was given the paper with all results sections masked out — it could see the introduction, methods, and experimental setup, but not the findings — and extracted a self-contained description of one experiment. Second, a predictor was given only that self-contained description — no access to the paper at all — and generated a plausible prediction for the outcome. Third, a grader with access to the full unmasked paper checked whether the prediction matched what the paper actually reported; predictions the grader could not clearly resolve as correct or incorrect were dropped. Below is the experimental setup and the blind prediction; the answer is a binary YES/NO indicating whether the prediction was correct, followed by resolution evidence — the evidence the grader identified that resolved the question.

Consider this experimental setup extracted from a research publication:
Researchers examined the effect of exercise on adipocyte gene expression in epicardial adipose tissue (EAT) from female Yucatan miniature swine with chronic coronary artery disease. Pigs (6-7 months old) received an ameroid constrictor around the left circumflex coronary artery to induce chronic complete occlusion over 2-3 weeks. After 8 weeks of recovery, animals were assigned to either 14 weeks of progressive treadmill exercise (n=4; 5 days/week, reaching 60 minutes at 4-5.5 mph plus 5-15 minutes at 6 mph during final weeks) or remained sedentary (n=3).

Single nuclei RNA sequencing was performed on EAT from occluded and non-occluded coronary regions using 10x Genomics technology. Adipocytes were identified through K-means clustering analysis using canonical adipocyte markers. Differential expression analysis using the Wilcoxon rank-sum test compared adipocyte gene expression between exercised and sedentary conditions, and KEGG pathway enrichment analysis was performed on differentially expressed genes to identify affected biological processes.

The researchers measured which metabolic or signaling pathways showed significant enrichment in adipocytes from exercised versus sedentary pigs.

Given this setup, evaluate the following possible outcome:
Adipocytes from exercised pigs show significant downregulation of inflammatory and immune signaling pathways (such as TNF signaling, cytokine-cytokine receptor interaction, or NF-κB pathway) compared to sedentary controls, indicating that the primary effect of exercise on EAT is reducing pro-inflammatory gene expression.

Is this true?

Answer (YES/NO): NO